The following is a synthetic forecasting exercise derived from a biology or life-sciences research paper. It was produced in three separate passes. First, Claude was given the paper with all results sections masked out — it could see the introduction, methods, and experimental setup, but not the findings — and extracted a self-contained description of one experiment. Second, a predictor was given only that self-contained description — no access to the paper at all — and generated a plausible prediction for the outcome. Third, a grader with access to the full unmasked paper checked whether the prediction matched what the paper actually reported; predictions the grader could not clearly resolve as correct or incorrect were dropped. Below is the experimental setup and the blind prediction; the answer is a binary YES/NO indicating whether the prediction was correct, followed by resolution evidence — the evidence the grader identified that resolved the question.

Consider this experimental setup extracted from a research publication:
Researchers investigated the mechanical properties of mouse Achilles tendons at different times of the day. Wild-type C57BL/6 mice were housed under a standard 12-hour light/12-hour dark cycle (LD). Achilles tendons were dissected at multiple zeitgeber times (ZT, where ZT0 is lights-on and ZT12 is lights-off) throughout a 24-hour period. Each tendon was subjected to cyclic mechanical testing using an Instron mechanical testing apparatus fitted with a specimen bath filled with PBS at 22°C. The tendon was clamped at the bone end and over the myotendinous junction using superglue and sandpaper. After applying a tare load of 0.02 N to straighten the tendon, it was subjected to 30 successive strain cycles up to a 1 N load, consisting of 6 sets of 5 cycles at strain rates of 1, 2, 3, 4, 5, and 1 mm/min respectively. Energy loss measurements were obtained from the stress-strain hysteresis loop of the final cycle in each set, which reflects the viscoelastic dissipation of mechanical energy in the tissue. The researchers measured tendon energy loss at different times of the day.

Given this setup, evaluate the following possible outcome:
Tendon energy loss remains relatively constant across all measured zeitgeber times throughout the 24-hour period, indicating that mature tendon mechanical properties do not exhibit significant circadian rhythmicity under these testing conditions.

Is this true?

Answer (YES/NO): NO